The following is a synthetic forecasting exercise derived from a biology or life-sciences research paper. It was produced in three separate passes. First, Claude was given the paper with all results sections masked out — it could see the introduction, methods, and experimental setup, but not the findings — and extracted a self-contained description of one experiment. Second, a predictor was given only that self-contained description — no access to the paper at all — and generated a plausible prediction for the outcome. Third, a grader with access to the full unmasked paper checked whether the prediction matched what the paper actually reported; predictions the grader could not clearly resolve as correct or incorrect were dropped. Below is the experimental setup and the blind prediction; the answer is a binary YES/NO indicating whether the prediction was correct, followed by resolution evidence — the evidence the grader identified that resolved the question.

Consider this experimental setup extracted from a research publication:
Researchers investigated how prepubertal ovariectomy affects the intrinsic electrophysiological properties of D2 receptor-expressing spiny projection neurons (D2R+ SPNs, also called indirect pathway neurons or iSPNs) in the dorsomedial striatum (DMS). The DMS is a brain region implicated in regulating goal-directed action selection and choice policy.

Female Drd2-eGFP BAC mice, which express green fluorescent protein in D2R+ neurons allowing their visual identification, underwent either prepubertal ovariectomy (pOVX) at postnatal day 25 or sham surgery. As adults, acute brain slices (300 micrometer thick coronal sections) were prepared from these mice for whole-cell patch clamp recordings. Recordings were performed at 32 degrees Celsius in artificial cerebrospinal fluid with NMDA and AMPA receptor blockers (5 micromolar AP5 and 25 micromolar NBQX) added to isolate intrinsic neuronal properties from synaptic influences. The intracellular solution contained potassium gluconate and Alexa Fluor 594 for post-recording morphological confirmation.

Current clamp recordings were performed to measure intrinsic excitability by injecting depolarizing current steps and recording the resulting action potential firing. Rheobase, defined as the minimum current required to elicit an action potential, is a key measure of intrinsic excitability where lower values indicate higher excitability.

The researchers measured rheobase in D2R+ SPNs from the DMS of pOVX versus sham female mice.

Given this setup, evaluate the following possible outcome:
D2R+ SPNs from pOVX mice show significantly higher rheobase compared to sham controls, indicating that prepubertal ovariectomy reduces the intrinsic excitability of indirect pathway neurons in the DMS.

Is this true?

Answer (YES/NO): NO